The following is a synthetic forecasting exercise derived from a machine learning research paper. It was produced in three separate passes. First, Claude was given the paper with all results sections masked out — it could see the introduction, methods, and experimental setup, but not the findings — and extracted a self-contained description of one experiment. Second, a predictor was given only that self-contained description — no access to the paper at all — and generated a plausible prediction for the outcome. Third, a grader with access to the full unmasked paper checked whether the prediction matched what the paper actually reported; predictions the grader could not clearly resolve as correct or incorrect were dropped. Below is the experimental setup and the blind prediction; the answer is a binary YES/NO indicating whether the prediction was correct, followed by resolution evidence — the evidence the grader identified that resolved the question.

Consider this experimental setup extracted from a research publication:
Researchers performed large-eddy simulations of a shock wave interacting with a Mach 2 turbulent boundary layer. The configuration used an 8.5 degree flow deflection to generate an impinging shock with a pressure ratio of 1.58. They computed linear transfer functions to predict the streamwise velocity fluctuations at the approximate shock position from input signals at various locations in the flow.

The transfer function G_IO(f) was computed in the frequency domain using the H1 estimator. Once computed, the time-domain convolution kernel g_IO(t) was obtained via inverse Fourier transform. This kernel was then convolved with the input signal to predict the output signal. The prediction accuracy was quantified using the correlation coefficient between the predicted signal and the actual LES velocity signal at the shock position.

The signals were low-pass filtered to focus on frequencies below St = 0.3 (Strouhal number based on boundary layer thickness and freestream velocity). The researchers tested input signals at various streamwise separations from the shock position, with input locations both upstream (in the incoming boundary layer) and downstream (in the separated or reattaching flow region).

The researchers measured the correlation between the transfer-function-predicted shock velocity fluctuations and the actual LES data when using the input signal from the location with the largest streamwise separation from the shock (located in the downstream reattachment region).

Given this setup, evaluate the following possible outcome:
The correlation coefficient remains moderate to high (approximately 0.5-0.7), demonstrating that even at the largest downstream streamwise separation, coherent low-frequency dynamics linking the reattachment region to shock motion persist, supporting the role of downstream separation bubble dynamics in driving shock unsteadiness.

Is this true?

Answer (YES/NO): YES